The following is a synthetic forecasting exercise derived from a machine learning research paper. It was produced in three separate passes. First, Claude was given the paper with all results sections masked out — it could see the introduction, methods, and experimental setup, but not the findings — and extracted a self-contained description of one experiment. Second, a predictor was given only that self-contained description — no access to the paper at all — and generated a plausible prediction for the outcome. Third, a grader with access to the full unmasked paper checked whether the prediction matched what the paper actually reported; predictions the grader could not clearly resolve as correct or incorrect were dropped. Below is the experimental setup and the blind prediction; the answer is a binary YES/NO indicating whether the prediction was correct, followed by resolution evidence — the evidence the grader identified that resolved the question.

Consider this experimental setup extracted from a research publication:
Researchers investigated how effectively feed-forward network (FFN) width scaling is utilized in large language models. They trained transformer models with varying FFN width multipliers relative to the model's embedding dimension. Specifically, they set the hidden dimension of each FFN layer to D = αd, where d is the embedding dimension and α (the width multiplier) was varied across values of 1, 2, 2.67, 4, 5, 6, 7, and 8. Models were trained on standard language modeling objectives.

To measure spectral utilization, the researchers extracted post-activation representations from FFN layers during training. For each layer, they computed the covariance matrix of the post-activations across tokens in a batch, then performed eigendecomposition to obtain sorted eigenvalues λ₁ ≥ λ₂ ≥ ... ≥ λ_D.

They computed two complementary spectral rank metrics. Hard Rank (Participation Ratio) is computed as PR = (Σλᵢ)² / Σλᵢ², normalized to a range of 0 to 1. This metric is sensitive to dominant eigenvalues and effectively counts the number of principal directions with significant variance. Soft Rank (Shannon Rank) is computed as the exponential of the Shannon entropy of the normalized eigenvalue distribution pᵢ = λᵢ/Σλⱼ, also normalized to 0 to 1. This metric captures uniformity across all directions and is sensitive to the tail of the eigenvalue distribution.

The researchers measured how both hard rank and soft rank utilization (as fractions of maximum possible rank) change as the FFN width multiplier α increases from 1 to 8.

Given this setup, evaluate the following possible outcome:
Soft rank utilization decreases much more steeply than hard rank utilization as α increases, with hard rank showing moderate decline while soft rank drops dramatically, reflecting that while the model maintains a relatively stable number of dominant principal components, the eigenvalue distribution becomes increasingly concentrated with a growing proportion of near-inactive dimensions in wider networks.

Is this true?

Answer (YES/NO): NO